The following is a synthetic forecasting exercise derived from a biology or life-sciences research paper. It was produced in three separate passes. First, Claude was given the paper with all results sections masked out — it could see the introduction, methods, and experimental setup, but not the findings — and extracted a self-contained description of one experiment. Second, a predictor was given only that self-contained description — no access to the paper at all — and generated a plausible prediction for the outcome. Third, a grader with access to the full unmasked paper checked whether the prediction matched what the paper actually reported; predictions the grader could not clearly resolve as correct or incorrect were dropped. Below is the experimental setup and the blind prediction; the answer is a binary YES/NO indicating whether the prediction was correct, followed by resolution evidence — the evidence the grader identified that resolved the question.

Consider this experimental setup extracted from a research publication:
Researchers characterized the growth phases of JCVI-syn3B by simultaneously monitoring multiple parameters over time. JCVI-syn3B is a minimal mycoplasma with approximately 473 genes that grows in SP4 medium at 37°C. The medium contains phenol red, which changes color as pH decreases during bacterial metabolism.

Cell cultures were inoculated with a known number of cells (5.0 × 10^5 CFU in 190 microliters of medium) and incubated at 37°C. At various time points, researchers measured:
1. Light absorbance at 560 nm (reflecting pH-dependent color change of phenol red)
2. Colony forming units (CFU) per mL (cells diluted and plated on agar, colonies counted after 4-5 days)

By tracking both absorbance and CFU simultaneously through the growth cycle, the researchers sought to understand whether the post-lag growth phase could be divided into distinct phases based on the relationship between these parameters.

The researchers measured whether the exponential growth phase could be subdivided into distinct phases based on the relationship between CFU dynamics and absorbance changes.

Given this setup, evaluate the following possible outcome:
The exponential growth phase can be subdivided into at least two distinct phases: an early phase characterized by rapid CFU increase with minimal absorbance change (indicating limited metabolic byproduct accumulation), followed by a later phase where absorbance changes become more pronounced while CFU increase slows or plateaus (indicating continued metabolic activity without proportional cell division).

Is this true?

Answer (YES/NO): NO